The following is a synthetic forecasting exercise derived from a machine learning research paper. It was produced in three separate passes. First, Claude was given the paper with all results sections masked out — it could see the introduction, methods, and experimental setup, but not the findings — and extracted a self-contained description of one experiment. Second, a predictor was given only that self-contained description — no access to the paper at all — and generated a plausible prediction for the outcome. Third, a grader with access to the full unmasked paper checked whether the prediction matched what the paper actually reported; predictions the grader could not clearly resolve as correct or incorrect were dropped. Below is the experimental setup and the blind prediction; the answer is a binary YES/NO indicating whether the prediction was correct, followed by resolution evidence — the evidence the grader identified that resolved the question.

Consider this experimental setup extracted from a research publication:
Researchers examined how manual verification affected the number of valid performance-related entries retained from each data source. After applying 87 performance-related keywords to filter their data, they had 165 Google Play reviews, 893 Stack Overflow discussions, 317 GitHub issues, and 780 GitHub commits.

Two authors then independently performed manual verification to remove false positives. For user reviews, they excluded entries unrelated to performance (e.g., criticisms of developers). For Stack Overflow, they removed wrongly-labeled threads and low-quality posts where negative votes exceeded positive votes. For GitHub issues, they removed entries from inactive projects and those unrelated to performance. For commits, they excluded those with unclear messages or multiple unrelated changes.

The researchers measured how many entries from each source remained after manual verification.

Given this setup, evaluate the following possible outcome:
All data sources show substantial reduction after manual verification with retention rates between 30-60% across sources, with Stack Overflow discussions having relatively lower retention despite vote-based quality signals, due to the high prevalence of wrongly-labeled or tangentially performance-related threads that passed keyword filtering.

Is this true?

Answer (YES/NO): NO